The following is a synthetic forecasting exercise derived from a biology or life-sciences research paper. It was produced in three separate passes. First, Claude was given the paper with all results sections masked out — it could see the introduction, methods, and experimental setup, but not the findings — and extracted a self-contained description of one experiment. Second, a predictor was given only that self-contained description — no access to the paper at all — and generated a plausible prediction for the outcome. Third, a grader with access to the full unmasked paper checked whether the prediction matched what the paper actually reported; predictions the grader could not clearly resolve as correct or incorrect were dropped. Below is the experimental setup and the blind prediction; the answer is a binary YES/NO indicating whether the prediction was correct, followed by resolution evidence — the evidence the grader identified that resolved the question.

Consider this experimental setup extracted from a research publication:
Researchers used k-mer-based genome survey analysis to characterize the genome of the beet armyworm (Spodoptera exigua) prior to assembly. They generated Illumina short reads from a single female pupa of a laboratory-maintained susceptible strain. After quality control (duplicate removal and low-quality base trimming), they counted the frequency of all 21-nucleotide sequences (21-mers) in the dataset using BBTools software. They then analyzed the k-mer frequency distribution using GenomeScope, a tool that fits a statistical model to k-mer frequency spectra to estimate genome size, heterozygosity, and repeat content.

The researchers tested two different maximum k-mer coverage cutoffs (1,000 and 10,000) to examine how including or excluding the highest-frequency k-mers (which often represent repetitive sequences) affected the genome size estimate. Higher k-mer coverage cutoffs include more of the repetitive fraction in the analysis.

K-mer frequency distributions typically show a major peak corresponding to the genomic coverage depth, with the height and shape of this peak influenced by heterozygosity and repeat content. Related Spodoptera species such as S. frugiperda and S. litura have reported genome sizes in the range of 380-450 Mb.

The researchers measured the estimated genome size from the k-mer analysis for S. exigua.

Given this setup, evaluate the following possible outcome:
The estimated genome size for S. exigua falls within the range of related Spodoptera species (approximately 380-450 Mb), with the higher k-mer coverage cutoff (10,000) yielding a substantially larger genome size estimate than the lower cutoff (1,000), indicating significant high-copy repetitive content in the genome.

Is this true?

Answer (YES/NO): YES